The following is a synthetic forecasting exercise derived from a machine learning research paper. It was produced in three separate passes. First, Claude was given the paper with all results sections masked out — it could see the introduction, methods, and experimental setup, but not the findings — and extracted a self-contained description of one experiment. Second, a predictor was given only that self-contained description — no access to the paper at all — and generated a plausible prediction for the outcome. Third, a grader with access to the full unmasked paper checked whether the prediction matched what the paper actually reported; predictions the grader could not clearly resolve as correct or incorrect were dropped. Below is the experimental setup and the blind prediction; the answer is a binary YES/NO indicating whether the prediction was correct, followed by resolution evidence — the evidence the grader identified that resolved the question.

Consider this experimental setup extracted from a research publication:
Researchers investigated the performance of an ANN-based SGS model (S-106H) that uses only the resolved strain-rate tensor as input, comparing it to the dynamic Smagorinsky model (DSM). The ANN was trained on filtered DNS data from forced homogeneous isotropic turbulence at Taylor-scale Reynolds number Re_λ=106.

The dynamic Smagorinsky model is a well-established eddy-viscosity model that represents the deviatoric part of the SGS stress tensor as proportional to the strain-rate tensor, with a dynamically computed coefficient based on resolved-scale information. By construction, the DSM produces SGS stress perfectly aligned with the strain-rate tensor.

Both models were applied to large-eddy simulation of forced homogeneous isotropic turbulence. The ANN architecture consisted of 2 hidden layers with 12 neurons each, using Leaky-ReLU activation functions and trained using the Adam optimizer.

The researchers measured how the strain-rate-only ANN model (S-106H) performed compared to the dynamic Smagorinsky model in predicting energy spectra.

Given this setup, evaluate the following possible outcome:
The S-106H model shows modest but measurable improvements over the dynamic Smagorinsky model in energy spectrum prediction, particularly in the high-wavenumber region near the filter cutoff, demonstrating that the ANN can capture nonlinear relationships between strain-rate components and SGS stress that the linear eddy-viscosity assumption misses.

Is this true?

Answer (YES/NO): NO